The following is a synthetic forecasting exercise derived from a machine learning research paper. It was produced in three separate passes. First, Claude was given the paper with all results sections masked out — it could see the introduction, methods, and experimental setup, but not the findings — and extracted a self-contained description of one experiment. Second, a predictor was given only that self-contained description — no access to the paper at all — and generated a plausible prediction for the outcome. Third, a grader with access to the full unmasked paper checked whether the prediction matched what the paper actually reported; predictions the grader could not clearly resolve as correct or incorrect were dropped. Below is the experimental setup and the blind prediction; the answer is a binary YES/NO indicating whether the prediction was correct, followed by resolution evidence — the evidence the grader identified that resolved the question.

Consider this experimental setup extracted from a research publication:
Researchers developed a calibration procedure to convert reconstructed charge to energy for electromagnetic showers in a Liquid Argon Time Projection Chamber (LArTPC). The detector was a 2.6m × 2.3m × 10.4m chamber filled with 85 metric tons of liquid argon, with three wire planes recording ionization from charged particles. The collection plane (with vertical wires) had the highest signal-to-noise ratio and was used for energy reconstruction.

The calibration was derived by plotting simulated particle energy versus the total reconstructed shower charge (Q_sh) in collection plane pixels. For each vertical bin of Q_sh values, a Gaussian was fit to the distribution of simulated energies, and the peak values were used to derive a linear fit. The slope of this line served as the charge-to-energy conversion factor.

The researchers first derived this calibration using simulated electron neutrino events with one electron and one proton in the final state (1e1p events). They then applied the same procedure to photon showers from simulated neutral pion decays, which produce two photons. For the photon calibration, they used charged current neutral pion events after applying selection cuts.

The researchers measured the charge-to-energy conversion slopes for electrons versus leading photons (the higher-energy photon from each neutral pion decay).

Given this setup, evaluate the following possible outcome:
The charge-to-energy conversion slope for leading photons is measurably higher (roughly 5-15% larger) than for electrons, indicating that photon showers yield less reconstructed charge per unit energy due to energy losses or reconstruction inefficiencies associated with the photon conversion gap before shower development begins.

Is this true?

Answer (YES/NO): NO